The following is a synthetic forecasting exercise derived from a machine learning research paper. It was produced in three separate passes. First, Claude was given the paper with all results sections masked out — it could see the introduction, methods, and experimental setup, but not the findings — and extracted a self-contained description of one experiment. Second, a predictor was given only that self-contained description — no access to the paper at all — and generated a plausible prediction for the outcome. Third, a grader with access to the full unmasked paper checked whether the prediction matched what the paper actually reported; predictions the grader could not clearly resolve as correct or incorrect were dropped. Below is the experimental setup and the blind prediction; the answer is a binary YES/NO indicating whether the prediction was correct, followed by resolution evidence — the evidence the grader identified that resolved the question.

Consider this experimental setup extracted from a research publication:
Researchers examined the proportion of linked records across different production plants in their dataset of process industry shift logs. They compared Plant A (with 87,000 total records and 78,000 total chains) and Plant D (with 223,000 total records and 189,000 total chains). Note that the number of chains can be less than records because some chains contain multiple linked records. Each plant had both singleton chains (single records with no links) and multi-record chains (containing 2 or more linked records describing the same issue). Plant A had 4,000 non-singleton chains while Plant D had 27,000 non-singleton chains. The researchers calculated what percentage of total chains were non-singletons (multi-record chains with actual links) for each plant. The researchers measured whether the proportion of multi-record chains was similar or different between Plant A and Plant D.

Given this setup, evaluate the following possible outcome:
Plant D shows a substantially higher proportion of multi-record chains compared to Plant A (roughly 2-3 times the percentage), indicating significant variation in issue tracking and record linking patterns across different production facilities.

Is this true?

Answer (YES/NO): YES